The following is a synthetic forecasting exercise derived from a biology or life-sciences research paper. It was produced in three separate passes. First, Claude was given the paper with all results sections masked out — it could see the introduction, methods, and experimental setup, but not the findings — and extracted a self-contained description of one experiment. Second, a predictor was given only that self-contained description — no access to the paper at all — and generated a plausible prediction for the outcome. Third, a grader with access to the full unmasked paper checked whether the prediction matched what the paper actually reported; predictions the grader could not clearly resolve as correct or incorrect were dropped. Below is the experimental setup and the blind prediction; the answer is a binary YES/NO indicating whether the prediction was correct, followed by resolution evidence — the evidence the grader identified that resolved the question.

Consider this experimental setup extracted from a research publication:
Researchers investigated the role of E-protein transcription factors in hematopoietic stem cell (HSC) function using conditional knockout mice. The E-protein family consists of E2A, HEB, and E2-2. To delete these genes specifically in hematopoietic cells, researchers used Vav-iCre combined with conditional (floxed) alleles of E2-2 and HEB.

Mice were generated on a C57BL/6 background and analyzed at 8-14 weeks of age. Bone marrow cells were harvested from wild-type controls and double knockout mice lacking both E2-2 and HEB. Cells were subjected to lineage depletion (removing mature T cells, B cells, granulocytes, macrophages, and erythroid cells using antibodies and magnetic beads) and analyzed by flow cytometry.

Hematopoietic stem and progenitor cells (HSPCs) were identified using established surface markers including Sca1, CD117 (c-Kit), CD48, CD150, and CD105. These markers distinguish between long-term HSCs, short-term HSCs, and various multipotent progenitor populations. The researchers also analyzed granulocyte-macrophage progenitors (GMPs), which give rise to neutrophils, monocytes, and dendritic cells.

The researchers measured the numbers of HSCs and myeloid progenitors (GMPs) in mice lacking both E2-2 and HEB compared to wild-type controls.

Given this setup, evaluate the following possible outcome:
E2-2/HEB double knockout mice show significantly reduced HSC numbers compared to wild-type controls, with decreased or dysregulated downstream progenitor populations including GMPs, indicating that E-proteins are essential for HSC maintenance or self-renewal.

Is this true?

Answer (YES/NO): NO